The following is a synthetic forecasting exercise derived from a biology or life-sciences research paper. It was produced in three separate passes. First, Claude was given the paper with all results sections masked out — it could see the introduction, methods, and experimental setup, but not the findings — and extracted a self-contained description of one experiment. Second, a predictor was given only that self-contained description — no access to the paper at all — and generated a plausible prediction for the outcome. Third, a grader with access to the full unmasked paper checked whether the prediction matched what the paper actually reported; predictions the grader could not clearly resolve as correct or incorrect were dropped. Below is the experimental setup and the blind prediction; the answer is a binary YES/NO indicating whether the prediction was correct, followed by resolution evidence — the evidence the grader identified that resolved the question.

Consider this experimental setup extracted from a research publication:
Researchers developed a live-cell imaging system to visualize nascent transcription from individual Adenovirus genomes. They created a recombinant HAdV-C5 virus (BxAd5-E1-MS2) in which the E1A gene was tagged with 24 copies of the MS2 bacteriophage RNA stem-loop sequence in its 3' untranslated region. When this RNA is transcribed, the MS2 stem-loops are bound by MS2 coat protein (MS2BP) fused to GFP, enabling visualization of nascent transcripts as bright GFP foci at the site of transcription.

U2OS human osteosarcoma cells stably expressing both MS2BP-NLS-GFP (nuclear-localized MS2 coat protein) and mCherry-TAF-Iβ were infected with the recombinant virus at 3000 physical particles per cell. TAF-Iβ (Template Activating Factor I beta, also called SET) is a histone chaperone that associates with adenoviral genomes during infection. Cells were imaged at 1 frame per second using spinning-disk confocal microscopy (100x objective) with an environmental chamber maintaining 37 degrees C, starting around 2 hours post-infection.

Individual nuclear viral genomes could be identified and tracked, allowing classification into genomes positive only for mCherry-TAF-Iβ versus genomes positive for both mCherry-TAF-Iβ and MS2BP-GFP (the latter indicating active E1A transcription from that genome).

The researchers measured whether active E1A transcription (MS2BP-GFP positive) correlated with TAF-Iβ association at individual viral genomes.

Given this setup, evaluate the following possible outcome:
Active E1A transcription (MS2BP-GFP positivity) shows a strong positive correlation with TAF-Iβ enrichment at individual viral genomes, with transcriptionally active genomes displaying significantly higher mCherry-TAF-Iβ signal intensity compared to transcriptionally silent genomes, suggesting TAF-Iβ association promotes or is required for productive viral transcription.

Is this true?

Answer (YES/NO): NO